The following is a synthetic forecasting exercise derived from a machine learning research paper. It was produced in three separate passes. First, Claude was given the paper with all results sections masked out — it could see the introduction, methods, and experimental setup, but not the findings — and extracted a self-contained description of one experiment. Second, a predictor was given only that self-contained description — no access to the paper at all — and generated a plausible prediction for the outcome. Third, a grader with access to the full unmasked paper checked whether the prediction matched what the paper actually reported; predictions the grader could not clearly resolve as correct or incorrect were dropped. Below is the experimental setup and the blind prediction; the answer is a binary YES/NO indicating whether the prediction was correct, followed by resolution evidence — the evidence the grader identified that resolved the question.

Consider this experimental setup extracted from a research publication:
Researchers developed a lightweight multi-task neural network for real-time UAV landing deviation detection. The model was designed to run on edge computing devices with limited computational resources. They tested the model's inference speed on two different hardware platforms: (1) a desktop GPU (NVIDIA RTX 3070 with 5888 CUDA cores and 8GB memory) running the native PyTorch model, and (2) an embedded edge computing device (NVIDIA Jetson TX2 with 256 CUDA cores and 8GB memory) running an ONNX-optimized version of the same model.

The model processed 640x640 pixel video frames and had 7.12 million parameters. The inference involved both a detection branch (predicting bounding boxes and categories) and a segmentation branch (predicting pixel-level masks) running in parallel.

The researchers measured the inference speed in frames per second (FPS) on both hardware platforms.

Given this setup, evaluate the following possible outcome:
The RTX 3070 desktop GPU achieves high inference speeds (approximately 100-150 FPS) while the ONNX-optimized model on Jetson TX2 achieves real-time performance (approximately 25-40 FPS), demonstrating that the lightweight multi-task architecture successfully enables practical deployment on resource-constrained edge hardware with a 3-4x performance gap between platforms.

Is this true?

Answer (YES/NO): NO